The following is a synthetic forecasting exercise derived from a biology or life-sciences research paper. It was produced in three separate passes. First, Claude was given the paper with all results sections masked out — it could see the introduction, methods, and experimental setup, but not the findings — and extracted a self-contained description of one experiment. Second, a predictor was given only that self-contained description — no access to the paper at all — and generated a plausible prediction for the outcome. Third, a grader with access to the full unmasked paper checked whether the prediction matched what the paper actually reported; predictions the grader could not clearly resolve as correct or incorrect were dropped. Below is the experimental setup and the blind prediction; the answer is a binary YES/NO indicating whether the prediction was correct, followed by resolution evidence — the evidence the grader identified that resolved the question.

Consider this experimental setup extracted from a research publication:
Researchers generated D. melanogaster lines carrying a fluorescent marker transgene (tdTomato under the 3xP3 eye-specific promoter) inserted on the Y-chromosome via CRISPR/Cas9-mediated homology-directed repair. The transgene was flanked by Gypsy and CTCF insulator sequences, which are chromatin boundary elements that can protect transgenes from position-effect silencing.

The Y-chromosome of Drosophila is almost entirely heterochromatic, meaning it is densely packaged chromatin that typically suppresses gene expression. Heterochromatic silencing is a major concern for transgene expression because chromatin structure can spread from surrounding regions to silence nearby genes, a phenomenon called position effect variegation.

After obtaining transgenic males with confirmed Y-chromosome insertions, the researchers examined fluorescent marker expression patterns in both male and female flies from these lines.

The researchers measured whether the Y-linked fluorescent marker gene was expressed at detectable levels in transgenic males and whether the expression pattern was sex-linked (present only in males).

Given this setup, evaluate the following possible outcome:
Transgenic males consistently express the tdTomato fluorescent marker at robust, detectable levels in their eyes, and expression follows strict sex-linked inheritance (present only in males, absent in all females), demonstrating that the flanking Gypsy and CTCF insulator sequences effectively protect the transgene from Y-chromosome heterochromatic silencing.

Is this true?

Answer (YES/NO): YES